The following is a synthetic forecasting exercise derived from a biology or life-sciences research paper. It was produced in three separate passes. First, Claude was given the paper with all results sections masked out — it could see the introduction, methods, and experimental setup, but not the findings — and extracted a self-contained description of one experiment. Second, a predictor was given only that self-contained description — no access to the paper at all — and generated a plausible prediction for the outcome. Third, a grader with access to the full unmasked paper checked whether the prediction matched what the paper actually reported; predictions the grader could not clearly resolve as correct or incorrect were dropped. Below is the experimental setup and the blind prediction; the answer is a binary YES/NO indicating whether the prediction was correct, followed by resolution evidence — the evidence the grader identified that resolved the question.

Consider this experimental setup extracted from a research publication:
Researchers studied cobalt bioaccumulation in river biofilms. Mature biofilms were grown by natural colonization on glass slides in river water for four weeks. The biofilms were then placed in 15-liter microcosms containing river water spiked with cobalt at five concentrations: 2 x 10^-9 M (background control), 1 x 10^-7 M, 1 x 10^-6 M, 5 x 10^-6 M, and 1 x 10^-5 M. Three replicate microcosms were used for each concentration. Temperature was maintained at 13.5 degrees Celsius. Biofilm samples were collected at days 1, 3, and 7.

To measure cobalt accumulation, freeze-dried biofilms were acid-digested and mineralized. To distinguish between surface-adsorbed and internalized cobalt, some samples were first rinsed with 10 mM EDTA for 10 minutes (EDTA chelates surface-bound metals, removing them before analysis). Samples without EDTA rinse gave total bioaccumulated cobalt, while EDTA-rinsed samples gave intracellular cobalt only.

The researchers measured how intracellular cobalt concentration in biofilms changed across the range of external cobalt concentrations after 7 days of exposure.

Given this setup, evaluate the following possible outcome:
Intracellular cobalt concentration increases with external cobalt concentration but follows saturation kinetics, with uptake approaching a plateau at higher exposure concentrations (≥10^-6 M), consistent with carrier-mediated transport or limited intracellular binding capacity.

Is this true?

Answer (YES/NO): NO